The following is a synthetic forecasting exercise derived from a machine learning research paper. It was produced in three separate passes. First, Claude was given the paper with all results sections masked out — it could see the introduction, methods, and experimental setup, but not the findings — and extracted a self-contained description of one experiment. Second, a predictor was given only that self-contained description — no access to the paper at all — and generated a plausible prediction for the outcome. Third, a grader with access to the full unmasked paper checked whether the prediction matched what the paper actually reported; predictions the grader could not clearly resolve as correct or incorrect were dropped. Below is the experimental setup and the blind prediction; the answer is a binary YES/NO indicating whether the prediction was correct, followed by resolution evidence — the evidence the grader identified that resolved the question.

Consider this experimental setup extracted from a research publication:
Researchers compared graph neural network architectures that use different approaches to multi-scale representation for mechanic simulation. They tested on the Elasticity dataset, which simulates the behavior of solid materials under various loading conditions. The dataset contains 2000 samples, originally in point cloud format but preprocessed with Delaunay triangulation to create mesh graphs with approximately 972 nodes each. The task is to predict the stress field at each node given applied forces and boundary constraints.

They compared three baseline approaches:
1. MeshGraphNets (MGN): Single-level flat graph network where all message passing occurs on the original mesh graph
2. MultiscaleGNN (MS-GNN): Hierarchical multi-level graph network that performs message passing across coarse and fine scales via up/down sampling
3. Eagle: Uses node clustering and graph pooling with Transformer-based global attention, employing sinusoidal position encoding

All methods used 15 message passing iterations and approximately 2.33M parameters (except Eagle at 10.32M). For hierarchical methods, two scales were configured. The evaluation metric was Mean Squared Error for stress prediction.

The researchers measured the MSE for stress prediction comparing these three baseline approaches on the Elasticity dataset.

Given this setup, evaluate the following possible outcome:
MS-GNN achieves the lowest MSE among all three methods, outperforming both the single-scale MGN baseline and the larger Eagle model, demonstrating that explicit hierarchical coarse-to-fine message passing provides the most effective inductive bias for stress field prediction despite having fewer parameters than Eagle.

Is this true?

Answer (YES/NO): NO